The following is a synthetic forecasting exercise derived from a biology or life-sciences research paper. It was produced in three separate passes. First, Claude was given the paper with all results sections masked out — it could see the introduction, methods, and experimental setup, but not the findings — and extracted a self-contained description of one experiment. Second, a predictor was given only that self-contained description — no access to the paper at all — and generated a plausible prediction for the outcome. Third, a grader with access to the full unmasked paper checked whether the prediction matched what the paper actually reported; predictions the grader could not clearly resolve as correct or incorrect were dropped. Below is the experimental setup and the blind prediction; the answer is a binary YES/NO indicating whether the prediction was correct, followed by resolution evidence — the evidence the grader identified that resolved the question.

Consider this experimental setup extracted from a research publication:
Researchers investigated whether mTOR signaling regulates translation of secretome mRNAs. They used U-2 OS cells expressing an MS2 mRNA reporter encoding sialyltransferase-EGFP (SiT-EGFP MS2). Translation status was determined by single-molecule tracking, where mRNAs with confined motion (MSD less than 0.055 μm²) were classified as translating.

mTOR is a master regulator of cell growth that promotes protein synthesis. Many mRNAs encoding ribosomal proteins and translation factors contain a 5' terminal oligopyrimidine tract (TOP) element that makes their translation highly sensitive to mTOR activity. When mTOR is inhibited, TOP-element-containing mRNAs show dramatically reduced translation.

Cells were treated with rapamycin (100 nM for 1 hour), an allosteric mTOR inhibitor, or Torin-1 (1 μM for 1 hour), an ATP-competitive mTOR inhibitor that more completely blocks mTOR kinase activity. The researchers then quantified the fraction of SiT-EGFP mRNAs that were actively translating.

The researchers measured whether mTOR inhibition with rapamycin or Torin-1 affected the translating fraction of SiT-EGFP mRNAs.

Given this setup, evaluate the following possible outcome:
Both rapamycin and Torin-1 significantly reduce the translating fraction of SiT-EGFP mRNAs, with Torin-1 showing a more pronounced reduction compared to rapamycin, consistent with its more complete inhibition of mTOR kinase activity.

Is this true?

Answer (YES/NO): NO